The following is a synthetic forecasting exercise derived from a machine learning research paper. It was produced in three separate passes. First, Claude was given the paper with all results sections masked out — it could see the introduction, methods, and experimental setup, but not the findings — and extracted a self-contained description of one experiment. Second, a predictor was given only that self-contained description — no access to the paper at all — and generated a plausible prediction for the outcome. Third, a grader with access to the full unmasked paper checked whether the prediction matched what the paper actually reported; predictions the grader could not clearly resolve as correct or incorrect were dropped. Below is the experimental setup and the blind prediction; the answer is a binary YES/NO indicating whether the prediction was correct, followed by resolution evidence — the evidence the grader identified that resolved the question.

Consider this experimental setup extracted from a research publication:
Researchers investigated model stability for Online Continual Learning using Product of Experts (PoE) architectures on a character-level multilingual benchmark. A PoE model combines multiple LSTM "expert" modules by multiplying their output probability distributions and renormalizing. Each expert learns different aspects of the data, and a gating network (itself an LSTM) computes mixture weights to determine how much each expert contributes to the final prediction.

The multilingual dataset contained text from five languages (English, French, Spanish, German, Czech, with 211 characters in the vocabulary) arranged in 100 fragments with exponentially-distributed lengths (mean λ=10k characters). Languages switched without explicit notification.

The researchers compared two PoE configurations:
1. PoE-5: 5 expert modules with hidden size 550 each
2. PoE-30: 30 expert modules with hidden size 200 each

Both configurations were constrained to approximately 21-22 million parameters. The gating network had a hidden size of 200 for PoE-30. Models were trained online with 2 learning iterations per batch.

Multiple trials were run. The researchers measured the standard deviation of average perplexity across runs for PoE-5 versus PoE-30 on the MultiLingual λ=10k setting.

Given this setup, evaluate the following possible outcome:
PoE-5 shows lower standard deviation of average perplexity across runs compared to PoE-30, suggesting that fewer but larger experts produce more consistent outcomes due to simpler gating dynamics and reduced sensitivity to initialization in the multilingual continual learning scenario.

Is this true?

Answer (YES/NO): YES